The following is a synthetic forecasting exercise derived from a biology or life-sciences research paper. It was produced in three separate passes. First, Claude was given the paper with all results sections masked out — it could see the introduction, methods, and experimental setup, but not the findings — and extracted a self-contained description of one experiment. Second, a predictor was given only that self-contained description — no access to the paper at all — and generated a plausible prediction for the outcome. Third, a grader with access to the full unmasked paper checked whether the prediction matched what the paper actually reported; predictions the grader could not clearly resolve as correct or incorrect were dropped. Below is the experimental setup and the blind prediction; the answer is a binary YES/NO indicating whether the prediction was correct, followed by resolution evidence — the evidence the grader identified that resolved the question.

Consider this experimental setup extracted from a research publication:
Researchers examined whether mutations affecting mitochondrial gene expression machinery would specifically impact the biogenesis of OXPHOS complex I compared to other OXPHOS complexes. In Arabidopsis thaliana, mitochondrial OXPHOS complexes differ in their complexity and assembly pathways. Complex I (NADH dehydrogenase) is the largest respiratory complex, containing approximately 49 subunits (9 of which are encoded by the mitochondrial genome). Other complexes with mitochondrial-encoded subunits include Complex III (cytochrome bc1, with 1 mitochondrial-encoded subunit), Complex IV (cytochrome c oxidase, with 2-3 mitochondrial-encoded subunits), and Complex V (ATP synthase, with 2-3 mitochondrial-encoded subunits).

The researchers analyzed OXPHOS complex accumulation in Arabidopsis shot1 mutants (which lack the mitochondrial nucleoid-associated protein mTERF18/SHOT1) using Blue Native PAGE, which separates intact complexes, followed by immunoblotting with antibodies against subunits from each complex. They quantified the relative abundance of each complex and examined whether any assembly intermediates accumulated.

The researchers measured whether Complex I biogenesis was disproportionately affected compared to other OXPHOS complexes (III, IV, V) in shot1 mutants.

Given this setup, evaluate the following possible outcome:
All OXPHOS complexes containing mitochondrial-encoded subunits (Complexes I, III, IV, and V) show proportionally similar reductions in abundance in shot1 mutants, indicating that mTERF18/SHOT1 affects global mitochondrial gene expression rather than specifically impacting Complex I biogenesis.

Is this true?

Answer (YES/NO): NO